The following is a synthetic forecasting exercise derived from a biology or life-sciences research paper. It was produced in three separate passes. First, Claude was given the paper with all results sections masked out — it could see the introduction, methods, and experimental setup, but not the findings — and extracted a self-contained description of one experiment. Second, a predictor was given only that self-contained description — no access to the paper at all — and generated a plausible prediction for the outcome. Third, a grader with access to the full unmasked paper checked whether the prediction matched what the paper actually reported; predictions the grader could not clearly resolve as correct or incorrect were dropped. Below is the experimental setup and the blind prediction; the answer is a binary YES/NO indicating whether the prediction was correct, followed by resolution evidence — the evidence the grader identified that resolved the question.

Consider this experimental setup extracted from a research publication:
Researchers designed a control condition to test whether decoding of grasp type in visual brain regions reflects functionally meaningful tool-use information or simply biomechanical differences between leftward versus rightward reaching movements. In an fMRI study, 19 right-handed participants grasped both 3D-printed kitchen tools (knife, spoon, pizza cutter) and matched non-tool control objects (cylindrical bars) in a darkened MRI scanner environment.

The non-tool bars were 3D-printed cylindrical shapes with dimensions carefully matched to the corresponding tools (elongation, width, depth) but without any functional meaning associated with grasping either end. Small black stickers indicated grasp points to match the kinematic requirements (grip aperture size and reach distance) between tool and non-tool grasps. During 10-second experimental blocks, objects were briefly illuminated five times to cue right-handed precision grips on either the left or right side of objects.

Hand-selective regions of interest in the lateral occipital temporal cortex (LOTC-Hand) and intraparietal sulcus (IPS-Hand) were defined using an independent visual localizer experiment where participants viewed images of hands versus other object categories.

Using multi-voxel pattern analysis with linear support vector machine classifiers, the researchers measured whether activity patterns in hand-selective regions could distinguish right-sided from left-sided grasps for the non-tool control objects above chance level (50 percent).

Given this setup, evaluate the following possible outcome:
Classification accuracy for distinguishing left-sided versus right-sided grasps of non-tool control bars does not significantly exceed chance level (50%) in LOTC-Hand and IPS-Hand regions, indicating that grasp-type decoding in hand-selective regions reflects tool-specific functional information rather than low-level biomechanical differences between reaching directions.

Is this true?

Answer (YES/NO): YES